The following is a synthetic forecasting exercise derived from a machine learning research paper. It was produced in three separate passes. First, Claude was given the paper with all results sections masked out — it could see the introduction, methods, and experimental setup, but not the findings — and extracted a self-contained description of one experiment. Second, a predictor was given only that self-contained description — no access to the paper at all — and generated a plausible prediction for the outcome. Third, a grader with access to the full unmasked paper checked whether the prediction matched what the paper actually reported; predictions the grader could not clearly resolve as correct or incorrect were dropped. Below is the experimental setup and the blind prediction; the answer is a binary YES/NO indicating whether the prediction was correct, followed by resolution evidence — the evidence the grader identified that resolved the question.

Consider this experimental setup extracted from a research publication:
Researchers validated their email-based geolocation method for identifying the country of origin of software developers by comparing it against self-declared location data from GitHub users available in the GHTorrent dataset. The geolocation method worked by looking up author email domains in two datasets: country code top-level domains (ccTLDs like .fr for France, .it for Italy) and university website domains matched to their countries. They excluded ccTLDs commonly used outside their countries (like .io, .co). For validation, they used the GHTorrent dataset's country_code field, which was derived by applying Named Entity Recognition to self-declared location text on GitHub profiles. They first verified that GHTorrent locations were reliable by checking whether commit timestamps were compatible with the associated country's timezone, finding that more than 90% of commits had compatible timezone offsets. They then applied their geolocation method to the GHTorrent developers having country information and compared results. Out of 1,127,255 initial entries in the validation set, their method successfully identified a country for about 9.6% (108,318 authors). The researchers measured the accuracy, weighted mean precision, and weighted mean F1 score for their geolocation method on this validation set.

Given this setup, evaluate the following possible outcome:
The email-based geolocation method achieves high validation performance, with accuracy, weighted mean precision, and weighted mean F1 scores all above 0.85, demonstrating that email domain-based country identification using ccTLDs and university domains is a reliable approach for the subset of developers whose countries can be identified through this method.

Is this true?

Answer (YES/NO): YES